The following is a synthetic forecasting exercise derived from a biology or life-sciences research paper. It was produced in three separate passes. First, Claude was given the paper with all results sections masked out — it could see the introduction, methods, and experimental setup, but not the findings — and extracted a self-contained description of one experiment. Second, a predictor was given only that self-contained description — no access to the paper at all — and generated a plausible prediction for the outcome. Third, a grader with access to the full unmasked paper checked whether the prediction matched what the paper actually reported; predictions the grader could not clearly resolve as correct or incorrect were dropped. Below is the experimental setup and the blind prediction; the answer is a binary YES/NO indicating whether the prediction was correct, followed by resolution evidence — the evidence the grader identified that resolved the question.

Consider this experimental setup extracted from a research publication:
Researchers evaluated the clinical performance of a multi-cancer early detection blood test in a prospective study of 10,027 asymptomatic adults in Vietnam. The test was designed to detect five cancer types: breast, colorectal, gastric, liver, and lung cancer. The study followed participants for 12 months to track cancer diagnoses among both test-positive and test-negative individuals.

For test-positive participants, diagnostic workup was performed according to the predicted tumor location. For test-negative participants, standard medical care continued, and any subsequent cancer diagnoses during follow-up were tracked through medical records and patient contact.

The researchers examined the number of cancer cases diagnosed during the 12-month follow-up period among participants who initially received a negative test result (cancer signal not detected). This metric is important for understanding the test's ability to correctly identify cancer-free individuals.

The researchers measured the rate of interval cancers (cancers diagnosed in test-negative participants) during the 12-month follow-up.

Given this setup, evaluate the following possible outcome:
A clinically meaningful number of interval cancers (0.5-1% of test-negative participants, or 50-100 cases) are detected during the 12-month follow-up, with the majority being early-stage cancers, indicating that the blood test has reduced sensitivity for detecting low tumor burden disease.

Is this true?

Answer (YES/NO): NO